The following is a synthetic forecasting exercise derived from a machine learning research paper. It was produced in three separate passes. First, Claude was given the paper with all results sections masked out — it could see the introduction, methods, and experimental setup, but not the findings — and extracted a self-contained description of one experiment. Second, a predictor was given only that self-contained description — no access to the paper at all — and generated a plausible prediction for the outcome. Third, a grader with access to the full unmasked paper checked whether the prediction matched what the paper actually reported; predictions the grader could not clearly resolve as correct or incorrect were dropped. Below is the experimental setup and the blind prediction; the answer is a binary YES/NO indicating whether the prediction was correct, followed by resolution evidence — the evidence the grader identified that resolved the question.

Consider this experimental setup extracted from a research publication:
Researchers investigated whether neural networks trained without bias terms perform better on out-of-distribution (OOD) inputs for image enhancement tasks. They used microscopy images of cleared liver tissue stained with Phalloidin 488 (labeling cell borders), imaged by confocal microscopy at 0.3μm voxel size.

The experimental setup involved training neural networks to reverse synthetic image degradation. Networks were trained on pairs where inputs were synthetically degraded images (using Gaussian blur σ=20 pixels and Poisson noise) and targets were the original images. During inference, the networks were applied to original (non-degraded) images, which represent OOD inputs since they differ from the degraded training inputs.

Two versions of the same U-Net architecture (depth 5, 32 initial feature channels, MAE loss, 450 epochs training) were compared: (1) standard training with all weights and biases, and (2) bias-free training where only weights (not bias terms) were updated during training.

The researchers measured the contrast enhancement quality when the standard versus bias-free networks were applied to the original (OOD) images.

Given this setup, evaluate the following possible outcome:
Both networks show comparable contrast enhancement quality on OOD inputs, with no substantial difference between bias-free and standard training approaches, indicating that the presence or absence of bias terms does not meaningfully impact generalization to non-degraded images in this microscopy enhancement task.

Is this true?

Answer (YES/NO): NO